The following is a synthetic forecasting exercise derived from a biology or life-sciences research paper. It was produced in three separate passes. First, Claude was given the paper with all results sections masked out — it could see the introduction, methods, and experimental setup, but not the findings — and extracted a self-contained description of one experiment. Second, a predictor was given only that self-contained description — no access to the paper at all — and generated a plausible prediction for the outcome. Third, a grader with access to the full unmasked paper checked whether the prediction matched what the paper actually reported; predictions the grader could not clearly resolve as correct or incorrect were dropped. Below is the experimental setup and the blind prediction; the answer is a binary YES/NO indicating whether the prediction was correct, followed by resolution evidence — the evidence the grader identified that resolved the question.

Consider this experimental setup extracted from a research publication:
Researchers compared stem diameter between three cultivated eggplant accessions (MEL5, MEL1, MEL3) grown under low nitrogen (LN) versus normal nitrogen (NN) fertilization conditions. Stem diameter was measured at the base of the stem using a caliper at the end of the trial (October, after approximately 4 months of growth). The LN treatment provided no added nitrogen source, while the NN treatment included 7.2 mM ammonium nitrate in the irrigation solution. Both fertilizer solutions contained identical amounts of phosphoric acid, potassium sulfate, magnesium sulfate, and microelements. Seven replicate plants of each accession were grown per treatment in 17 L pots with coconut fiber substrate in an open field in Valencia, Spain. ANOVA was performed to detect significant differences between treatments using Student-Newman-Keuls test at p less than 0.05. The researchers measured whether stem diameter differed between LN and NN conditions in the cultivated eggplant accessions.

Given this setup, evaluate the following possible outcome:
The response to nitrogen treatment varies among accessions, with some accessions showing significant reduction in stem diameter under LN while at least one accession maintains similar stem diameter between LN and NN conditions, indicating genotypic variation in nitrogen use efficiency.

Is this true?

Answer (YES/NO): NO